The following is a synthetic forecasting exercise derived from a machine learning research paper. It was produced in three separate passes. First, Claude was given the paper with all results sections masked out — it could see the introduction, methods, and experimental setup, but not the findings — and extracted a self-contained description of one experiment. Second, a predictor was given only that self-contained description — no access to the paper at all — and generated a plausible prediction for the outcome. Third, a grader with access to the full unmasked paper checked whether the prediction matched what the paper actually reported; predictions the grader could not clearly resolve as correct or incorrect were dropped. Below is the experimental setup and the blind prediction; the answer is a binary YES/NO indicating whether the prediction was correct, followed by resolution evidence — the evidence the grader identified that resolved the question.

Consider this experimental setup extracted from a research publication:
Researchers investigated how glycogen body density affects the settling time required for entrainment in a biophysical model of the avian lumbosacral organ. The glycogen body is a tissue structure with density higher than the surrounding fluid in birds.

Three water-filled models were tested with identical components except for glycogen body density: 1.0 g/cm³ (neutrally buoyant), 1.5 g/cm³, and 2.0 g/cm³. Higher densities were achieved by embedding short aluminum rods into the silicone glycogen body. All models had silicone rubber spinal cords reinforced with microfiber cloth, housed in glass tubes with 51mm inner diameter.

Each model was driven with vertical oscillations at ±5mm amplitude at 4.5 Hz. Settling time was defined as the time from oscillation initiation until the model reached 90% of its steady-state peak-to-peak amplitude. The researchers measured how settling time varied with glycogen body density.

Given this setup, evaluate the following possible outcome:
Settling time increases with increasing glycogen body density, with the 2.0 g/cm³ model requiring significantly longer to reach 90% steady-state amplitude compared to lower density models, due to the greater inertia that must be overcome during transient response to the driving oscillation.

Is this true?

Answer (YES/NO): NO